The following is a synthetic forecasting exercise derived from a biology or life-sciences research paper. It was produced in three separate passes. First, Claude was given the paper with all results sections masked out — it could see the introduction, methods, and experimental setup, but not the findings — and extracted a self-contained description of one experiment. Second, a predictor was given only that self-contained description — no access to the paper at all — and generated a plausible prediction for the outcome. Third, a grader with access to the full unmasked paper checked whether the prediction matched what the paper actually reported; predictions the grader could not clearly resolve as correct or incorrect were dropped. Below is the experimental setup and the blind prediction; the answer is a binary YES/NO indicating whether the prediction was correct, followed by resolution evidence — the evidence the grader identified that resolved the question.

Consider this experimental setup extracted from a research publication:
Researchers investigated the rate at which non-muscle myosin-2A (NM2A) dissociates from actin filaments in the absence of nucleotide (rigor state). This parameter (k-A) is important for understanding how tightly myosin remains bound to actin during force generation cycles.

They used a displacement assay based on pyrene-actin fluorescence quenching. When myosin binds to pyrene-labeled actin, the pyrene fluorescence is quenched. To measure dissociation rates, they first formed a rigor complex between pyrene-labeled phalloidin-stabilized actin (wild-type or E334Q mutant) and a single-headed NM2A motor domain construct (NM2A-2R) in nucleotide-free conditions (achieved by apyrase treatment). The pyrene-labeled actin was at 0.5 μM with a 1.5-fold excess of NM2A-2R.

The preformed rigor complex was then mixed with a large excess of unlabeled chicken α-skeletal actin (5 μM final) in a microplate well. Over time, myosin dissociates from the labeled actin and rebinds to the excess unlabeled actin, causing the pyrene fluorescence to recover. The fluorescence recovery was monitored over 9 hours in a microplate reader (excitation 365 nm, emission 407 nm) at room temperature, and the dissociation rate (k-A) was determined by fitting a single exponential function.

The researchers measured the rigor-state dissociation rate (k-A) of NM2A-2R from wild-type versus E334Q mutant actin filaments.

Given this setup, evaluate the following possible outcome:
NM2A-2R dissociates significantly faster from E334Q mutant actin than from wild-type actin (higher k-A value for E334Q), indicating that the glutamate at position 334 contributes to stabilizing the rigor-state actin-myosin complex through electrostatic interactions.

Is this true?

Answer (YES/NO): YES